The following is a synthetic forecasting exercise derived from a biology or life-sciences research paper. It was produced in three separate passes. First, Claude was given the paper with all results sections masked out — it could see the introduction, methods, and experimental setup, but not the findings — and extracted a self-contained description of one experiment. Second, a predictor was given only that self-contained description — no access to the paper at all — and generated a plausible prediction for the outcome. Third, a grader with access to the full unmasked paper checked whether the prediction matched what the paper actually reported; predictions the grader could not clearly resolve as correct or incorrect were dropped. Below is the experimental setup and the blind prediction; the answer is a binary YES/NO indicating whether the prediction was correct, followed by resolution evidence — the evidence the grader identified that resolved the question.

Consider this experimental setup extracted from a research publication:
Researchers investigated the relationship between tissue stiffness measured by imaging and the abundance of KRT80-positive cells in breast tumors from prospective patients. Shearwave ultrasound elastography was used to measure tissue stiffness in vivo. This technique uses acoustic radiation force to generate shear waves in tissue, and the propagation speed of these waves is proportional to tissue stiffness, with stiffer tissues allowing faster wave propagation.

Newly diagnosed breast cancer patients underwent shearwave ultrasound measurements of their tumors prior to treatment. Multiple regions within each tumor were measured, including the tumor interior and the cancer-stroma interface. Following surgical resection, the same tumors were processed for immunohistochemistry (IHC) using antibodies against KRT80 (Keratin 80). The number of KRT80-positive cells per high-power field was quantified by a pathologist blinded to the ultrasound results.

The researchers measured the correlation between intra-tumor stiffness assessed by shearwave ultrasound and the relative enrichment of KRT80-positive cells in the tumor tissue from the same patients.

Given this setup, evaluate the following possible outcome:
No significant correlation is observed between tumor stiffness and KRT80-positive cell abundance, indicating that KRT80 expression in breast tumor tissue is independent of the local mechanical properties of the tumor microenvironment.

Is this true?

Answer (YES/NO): NO